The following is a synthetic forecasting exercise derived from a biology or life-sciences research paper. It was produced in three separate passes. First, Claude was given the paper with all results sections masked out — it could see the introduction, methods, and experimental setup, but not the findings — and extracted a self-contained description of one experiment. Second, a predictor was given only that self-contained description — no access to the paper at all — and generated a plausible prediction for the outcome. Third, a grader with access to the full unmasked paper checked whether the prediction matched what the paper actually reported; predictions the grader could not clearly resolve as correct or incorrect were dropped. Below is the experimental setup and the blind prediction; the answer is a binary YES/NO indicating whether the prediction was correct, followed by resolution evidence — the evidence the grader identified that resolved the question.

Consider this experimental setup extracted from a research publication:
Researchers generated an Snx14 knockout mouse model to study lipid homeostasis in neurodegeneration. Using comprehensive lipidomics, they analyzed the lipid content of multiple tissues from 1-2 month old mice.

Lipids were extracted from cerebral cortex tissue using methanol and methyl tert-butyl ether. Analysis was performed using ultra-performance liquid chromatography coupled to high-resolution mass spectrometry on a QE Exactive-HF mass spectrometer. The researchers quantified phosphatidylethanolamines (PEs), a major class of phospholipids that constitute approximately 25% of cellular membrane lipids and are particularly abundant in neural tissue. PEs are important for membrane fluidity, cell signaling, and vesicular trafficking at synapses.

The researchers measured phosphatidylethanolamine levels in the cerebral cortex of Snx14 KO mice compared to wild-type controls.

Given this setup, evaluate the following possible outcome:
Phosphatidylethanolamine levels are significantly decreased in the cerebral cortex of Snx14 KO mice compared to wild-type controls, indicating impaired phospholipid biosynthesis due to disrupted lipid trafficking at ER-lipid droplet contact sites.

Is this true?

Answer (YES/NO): YES